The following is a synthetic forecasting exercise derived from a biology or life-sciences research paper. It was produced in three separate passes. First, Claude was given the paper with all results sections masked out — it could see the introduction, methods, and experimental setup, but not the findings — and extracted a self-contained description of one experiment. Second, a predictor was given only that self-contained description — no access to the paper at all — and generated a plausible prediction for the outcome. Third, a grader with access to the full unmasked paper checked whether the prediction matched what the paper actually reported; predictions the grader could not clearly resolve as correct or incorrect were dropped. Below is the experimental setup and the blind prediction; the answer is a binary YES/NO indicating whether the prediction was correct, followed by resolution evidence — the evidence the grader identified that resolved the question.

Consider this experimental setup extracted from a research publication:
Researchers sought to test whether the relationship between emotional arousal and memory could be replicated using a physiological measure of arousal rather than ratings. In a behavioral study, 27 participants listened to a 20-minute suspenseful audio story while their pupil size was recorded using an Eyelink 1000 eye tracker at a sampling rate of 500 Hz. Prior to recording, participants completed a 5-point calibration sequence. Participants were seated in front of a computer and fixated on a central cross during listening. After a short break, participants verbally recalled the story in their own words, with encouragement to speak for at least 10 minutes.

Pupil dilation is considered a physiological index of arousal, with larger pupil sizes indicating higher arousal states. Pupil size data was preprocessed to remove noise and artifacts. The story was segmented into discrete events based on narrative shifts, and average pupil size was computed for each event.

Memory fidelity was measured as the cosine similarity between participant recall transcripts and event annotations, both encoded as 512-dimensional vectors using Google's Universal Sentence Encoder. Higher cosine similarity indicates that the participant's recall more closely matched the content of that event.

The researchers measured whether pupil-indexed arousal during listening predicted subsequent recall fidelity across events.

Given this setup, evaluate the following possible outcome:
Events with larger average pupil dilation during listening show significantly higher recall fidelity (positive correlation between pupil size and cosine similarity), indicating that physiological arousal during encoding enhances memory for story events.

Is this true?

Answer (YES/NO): YES